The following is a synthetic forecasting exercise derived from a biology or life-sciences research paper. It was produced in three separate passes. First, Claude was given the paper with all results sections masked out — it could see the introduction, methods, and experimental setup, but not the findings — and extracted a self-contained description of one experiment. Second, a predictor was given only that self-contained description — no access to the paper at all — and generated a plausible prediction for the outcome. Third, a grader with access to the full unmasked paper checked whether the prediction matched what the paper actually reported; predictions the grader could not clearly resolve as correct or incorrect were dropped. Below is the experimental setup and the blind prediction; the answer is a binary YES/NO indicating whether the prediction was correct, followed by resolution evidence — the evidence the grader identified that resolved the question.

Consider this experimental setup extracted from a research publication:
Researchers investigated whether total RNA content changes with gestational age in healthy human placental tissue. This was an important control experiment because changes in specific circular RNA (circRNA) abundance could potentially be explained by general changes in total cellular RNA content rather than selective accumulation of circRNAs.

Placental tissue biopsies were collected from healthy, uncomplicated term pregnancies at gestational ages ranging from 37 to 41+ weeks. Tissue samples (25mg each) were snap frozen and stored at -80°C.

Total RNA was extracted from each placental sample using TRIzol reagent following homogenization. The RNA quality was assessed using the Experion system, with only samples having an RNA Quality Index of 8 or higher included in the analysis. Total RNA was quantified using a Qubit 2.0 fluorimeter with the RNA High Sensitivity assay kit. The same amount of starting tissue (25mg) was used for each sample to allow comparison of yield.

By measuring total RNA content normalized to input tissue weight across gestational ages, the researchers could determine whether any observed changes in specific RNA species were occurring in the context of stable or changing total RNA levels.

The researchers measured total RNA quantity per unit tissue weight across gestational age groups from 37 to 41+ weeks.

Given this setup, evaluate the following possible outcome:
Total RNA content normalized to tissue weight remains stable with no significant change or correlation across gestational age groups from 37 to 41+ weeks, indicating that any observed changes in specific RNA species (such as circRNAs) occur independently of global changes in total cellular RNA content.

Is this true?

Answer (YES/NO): YES